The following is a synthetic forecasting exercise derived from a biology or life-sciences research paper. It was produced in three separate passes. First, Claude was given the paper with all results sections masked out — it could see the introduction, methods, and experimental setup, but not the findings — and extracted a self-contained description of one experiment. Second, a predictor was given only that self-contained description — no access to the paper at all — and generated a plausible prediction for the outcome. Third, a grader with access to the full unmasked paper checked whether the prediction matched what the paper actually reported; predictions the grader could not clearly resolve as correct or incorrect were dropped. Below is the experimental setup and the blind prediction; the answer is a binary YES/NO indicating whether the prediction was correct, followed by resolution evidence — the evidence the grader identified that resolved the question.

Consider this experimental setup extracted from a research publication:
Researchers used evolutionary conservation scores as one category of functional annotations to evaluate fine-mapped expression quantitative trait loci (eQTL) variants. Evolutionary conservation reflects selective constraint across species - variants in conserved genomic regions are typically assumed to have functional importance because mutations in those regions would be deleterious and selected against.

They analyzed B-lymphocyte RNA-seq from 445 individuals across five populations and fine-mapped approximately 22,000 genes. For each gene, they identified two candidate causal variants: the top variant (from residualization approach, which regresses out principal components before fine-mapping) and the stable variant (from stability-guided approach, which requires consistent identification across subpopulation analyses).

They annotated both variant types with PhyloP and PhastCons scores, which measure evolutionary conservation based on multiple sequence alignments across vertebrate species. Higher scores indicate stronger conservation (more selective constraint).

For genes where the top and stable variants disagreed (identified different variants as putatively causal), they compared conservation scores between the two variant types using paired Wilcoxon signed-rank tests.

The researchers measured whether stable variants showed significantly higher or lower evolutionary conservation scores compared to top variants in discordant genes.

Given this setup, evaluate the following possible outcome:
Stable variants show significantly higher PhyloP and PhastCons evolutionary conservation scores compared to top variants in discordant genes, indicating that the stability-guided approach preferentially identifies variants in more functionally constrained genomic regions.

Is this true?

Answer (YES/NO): NO